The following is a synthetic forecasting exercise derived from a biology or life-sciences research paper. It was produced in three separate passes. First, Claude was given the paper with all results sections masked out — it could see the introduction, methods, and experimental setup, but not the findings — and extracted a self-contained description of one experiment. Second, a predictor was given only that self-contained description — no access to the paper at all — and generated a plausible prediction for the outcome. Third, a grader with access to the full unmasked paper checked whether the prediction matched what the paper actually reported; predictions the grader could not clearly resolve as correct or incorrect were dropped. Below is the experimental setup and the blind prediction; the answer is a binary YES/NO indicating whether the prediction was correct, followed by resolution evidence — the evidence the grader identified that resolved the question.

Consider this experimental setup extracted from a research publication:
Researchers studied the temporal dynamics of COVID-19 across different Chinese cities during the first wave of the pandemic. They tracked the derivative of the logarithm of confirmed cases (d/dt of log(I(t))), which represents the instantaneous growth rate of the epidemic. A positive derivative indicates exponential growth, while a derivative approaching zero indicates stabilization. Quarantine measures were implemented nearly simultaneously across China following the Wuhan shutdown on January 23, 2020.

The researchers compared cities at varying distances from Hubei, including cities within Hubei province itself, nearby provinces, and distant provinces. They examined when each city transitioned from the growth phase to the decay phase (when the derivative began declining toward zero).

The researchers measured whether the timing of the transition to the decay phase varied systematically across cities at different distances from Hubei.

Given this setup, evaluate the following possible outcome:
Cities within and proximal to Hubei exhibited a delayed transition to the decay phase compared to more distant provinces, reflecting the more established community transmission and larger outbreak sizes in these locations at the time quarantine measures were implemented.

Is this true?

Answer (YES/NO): NO